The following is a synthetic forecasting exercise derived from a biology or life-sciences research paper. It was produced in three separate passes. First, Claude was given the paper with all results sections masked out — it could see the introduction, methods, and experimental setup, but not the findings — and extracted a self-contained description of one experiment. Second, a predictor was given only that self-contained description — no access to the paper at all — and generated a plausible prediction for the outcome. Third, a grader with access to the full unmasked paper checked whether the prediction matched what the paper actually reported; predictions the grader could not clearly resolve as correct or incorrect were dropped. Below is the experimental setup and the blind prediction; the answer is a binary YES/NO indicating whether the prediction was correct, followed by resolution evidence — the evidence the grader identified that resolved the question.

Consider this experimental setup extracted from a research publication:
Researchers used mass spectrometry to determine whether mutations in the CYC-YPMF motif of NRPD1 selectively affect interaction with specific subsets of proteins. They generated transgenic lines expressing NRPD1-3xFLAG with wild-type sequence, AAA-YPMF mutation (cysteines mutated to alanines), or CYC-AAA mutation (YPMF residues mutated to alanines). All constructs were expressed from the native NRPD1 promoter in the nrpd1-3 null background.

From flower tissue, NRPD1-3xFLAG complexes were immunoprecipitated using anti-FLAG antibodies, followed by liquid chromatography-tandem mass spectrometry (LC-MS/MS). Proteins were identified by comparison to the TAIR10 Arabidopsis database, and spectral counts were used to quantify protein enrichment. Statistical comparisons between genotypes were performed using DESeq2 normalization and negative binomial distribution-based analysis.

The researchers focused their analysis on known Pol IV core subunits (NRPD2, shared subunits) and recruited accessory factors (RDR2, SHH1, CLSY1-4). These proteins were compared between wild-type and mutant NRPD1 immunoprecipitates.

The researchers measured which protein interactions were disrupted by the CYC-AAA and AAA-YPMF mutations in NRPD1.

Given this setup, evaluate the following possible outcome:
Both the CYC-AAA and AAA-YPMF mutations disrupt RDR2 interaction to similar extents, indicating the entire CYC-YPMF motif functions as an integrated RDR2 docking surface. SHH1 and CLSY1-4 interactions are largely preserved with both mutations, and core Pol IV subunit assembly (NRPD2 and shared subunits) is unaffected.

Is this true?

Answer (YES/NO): NO